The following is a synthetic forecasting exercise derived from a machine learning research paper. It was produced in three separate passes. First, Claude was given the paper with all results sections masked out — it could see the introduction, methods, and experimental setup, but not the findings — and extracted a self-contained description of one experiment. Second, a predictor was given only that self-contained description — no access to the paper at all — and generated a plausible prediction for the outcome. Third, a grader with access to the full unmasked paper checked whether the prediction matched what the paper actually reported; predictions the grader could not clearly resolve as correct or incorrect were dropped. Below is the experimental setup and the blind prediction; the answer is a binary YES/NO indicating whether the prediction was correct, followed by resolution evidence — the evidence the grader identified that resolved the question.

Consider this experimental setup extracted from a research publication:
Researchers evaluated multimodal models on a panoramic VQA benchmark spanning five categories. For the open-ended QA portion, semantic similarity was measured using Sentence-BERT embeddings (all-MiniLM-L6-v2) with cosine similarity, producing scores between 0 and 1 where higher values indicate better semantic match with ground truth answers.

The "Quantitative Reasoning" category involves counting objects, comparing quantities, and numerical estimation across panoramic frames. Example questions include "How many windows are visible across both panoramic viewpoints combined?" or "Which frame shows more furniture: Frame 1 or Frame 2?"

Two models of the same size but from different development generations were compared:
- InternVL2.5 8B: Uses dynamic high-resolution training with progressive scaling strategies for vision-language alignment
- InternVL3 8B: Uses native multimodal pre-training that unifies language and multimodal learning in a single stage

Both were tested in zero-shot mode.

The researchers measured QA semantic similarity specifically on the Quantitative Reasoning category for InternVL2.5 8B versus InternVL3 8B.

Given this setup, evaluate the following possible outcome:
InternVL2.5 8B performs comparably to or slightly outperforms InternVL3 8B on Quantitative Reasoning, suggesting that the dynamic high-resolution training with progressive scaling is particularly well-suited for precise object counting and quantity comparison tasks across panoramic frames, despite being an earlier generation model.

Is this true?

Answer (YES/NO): NO